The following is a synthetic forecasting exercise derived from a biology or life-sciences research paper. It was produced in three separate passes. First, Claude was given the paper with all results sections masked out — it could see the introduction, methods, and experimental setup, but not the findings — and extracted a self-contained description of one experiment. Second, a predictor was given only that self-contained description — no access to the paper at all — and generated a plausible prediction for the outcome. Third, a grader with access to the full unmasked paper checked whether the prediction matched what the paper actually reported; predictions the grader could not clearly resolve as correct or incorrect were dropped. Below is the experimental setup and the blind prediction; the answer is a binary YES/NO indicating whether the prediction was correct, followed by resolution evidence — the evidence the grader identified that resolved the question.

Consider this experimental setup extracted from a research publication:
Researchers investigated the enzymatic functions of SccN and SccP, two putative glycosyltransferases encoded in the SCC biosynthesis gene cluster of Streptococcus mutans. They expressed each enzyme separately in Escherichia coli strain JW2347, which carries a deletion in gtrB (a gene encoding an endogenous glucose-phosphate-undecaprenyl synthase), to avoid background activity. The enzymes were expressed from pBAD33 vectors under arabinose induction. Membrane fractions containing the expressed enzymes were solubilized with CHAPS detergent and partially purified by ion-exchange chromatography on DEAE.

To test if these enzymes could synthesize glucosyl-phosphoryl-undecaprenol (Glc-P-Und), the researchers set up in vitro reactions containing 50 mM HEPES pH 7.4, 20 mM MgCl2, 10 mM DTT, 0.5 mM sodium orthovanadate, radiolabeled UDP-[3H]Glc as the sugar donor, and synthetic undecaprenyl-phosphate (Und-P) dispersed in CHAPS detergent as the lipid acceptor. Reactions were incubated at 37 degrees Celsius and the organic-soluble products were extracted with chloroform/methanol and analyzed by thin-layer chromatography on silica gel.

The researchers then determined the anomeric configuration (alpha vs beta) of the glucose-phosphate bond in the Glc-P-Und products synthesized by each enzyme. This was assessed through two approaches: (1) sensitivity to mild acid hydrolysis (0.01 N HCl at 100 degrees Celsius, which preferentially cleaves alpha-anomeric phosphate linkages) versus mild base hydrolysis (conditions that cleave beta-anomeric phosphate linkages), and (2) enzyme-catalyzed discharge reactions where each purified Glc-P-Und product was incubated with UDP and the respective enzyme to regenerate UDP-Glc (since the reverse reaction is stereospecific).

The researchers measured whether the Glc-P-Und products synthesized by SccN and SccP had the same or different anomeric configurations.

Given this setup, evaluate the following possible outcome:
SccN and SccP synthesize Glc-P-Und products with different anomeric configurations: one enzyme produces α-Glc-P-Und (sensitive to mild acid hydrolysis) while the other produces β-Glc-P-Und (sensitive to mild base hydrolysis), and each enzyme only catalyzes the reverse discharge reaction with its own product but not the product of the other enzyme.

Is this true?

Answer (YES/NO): NO